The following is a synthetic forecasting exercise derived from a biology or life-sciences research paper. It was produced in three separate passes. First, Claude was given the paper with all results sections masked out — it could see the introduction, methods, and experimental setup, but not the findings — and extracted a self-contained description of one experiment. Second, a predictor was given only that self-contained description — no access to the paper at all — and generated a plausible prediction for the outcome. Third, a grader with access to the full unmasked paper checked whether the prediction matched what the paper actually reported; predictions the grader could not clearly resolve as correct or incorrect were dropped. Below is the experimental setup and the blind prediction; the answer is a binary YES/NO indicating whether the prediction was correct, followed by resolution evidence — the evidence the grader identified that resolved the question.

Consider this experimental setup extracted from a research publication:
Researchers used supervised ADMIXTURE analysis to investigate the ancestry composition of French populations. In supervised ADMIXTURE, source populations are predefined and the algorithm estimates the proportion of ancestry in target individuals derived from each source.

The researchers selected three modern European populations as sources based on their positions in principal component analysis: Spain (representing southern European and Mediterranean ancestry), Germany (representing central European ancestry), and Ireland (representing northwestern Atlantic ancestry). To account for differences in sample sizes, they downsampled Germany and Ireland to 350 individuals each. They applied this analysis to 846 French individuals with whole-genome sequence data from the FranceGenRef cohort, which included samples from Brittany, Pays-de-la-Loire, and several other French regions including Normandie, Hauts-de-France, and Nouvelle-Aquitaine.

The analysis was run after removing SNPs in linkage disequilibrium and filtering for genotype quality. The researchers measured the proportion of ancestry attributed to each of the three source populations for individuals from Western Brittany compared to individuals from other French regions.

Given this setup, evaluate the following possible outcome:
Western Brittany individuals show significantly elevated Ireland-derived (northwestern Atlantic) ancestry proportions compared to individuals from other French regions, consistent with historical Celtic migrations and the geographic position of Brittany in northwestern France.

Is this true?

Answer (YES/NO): YES